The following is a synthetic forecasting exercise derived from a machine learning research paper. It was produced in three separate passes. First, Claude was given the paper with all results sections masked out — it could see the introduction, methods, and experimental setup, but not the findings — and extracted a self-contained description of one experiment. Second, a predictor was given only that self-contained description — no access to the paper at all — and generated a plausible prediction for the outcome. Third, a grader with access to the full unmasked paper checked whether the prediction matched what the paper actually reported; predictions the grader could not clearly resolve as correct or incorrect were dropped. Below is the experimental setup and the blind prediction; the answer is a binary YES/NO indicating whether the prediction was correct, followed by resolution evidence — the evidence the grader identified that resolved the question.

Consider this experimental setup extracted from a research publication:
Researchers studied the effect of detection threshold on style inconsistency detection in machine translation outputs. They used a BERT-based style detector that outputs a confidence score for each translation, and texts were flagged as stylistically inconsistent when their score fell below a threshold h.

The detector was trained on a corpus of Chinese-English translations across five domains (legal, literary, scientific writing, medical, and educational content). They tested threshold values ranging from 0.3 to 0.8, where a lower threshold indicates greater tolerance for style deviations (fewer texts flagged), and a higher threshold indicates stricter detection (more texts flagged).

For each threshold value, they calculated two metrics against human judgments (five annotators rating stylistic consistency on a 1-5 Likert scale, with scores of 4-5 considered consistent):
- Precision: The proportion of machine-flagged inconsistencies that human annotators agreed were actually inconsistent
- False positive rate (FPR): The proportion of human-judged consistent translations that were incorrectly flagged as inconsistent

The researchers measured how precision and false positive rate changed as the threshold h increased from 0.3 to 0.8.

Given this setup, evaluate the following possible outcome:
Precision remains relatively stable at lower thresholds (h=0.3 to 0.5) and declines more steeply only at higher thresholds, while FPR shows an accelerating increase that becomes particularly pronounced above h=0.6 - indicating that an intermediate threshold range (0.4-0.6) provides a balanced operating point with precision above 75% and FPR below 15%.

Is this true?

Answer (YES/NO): NO